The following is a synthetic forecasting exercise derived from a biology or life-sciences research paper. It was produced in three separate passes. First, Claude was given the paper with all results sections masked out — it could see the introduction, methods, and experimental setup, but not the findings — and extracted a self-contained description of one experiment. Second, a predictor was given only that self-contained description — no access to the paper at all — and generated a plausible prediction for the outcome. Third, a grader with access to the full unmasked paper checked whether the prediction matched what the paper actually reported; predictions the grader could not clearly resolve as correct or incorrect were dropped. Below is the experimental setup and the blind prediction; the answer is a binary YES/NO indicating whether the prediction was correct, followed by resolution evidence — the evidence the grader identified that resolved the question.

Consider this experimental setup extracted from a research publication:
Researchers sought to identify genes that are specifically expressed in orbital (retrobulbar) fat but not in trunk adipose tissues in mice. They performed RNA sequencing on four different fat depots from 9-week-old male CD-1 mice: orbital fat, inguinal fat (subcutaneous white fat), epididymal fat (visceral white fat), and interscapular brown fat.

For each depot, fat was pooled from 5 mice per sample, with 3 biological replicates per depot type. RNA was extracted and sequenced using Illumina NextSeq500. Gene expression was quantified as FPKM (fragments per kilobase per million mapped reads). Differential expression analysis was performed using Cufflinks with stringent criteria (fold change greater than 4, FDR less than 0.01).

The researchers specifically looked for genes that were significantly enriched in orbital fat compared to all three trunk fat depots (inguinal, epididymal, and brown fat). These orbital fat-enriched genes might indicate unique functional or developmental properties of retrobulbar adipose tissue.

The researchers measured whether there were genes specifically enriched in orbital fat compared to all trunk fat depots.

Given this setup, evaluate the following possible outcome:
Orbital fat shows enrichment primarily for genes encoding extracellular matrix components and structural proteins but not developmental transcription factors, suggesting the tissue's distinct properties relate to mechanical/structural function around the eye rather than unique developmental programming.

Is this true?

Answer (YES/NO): NO